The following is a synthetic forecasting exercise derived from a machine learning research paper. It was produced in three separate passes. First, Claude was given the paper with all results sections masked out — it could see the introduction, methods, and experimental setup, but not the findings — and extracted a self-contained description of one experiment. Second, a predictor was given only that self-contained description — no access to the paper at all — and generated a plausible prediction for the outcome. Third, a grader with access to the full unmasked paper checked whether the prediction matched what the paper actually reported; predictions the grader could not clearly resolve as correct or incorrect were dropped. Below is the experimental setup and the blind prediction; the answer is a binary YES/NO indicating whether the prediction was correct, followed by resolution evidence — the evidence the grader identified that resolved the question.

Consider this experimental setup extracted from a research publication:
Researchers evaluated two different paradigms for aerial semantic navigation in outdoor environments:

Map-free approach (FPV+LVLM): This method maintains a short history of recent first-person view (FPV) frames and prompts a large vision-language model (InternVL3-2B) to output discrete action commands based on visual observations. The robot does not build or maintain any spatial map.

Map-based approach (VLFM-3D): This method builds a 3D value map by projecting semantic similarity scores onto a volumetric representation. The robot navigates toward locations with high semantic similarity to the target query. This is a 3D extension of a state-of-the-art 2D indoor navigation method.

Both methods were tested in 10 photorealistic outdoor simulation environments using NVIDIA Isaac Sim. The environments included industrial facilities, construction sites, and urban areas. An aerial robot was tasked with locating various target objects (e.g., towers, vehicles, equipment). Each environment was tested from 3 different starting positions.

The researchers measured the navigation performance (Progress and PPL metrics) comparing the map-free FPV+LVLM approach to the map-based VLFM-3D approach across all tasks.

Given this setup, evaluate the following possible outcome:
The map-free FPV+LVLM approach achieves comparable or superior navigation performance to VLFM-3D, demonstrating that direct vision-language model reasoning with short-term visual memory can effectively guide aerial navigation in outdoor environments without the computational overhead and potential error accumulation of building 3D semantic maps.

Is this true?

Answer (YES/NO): NO